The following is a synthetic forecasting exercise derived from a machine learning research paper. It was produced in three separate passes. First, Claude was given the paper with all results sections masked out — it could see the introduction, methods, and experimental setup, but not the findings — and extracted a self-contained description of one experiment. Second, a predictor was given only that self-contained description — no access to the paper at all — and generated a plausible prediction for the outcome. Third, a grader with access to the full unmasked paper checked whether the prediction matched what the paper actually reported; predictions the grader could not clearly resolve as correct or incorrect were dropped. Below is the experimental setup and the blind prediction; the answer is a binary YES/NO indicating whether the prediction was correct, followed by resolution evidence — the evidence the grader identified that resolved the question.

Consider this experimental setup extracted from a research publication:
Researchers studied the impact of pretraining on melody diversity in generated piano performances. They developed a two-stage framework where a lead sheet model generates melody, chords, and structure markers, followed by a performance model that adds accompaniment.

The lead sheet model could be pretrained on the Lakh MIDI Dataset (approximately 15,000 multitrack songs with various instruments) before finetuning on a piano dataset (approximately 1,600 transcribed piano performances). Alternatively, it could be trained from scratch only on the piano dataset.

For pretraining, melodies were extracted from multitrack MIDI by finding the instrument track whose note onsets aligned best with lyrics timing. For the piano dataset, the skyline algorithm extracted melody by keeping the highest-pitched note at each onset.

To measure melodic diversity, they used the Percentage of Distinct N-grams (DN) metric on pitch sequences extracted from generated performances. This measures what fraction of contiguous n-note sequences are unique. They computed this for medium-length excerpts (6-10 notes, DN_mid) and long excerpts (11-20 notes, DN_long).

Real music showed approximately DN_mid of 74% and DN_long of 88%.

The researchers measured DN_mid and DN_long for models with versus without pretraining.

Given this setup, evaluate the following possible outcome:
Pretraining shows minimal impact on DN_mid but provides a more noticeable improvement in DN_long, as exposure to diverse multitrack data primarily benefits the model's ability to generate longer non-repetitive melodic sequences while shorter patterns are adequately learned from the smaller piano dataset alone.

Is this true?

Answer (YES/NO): NO